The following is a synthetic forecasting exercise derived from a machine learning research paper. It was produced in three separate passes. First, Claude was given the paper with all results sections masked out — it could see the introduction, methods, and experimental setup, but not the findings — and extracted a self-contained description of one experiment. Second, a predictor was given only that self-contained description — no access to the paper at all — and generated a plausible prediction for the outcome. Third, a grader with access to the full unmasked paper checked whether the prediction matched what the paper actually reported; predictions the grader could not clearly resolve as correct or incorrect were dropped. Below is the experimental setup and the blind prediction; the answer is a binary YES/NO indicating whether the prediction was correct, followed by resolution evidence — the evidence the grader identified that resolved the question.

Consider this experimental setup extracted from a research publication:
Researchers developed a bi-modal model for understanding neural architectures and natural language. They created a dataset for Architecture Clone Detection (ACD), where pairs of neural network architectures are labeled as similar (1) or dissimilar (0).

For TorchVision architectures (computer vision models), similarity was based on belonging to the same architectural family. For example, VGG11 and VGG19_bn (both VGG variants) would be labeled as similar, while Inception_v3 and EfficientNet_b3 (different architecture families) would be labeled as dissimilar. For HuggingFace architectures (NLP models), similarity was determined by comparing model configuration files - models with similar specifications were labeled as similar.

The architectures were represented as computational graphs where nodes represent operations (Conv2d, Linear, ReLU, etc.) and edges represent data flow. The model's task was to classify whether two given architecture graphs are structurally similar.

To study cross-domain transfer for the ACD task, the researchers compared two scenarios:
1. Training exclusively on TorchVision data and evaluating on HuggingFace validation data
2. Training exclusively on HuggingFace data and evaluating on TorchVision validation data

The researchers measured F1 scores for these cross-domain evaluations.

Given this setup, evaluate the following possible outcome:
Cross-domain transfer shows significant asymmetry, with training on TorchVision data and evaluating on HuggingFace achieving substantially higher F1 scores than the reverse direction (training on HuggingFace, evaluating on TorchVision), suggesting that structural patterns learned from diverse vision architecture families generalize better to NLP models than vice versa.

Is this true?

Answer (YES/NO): NO